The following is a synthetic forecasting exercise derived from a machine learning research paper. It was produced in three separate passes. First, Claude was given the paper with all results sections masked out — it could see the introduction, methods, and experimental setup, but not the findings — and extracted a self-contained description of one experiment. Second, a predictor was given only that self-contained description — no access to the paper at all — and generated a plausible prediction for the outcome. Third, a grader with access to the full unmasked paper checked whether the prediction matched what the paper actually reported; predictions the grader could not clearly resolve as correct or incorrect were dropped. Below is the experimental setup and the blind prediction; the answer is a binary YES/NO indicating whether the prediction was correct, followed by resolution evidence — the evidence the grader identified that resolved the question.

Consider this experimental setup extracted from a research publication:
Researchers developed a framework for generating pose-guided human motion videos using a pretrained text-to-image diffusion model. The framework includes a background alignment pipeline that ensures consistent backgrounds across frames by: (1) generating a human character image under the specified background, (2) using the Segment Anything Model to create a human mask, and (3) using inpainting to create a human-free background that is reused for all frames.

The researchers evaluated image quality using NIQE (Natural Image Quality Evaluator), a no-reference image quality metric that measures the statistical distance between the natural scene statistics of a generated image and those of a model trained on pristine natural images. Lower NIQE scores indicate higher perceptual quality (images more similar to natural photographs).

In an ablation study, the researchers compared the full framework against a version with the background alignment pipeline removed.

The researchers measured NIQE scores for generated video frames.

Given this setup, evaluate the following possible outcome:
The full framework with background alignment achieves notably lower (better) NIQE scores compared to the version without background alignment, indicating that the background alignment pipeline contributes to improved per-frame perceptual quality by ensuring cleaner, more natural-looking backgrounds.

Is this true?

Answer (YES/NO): NO